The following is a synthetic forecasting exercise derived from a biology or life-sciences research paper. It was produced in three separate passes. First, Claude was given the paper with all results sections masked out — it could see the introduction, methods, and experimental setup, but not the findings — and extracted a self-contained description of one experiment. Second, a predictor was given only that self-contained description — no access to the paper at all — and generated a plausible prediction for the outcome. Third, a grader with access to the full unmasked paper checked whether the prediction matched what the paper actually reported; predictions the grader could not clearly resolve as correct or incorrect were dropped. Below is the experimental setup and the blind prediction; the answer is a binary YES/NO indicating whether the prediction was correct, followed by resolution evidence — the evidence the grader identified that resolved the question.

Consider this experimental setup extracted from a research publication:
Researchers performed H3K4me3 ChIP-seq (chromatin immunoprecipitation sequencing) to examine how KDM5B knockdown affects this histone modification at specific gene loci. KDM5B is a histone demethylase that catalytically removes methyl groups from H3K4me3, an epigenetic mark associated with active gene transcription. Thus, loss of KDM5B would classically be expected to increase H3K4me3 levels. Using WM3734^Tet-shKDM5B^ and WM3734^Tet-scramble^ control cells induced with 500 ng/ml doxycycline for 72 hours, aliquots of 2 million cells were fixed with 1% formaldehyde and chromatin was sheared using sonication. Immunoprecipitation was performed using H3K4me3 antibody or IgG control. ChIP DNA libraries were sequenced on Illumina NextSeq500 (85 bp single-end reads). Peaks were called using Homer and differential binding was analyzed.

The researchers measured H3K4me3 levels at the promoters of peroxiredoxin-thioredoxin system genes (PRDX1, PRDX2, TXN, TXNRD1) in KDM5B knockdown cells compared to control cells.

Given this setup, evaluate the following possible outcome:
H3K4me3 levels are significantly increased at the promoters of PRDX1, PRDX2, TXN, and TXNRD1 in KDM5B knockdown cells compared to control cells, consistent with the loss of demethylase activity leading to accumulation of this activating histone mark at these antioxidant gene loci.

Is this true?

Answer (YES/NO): NO